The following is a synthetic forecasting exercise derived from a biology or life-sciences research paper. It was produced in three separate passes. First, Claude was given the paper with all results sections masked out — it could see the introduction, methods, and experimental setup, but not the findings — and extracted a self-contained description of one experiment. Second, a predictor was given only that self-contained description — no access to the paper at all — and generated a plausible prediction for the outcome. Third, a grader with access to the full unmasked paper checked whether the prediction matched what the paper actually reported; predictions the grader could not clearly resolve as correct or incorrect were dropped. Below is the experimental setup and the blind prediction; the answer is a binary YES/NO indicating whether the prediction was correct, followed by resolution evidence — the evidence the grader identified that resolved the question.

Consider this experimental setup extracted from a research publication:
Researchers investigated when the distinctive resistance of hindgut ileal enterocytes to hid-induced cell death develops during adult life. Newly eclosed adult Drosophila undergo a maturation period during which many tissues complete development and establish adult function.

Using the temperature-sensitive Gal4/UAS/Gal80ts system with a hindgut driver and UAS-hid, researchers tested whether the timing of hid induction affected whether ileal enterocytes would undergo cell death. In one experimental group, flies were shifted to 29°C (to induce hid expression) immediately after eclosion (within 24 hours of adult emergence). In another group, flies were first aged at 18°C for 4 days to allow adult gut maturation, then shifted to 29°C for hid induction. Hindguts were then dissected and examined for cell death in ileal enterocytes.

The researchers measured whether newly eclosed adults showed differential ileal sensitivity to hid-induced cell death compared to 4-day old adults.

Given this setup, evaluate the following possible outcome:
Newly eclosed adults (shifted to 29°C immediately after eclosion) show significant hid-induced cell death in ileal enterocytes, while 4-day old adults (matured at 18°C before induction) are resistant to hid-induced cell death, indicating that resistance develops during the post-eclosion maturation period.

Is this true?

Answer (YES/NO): YES